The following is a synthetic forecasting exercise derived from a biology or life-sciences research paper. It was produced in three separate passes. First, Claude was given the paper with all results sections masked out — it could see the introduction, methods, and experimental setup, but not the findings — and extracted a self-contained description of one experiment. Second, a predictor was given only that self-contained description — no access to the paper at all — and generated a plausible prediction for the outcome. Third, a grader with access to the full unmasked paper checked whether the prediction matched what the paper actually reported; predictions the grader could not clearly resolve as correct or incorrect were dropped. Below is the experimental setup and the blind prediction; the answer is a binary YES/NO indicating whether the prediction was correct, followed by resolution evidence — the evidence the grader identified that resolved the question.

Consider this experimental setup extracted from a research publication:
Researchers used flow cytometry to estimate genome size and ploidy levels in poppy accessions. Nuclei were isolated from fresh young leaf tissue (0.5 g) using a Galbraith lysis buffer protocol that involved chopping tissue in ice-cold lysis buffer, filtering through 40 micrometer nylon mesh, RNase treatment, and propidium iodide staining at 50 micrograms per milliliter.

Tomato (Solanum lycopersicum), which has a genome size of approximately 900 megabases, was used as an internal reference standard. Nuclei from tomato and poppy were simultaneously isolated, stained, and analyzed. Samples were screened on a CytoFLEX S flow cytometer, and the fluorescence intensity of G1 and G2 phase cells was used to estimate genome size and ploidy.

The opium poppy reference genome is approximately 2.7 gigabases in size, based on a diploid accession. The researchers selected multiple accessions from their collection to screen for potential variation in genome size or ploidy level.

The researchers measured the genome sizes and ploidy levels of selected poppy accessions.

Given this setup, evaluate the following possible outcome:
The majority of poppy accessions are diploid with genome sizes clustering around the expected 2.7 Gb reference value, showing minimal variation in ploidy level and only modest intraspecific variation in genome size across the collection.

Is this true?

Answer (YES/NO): NO